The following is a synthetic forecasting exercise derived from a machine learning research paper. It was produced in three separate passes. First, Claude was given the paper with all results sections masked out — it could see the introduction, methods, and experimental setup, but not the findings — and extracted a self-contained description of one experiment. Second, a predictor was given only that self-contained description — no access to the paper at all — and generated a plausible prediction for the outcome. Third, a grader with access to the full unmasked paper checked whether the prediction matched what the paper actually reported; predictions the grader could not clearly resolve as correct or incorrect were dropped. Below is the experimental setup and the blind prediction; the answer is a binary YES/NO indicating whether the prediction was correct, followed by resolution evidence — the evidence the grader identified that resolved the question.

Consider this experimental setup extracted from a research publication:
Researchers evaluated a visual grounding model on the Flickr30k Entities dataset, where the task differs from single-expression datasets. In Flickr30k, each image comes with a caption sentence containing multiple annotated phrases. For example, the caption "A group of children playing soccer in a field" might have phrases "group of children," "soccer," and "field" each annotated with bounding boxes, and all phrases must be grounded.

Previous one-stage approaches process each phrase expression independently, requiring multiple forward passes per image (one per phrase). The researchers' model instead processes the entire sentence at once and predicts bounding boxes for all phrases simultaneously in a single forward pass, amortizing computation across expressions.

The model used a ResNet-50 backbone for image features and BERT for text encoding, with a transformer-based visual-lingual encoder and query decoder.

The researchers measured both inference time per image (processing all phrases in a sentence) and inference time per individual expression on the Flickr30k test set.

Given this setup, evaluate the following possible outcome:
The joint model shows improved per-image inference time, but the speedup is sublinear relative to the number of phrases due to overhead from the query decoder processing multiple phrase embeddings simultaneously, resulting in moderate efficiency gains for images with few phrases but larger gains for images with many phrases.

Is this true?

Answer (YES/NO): NO